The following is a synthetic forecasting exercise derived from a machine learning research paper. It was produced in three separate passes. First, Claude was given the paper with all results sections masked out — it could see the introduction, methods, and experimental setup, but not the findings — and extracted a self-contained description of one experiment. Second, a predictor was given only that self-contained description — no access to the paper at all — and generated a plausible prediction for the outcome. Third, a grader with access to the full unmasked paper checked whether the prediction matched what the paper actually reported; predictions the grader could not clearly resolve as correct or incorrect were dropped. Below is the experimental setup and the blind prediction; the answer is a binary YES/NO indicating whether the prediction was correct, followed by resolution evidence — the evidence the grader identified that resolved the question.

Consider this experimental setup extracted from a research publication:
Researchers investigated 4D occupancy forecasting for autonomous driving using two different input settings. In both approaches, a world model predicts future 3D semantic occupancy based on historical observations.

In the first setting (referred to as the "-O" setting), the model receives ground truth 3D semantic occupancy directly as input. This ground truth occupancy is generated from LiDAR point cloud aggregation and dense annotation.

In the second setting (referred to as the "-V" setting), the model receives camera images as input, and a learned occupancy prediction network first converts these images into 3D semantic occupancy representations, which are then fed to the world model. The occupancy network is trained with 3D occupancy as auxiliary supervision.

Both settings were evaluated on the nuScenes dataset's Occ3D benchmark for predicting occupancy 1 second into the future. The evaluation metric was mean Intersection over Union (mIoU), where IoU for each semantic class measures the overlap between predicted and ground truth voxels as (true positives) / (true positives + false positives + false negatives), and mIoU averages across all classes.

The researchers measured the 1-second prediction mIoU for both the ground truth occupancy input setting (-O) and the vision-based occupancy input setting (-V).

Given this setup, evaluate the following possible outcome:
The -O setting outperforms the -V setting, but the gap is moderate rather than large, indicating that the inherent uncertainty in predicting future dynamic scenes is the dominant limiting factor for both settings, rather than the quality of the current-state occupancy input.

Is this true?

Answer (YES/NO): NO